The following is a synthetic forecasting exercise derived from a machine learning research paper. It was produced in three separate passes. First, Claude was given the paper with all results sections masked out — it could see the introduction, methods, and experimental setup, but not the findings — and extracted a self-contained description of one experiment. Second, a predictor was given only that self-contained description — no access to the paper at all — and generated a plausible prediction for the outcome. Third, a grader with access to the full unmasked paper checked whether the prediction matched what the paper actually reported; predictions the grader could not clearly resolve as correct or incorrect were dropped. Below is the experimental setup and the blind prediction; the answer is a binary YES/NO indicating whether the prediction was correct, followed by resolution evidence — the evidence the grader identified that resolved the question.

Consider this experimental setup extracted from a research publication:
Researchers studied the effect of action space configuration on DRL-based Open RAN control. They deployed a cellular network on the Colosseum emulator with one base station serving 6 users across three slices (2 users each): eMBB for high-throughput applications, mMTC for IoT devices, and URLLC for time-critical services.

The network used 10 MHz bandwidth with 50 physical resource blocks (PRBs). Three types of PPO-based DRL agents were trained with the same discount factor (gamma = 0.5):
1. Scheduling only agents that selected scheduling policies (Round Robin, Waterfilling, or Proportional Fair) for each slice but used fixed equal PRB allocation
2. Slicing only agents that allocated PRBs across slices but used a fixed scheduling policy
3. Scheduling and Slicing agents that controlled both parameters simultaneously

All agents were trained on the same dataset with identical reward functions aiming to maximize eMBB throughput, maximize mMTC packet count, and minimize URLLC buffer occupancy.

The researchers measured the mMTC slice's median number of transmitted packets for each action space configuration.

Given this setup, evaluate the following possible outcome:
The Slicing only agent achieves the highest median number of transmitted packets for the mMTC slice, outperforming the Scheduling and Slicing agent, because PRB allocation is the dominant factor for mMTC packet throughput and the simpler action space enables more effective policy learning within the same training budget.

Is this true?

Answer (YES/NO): YES